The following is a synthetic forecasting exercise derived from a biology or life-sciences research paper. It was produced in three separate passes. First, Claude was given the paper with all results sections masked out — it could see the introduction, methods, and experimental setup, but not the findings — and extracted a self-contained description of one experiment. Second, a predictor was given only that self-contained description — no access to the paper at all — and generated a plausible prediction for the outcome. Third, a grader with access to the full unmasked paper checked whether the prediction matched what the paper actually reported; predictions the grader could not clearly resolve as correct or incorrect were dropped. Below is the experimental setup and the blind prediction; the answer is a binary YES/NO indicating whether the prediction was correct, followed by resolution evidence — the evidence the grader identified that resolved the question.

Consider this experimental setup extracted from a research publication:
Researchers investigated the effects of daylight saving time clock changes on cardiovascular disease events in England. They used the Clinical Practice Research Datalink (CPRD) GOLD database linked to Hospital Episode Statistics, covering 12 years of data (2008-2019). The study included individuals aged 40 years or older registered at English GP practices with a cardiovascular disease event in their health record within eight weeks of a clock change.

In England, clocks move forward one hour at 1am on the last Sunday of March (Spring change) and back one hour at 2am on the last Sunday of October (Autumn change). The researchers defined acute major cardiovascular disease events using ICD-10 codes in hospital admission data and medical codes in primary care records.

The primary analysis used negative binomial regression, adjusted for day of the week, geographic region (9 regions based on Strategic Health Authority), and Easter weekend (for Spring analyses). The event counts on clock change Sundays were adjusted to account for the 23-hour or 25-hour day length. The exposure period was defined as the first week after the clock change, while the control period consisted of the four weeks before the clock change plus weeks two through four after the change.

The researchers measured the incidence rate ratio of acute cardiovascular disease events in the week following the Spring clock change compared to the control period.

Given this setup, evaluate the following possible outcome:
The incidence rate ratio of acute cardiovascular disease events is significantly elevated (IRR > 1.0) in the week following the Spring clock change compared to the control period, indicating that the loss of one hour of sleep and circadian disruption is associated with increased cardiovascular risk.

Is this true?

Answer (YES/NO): NO